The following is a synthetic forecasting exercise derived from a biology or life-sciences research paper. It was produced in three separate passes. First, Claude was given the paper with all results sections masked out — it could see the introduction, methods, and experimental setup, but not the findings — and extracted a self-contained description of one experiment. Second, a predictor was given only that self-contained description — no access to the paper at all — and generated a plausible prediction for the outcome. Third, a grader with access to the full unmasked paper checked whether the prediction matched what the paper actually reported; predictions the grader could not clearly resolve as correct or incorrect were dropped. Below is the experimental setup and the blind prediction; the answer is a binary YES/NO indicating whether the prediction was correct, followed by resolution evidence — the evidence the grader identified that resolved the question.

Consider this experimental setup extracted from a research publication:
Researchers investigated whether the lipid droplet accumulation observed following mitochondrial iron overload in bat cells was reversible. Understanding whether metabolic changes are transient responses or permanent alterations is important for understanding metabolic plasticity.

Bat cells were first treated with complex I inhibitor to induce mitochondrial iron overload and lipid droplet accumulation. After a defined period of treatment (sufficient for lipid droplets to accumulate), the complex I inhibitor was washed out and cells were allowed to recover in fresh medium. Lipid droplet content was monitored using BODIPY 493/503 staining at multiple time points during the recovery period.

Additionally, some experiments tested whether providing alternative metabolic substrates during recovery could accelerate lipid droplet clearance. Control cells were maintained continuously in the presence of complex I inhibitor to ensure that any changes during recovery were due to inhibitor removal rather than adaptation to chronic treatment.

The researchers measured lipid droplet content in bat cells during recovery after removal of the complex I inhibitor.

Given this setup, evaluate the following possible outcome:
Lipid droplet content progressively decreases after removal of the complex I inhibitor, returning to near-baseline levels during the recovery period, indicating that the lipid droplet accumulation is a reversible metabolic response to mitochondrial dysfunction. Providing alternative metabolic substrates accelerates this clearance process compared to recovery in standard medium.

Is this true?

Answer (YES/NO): NO